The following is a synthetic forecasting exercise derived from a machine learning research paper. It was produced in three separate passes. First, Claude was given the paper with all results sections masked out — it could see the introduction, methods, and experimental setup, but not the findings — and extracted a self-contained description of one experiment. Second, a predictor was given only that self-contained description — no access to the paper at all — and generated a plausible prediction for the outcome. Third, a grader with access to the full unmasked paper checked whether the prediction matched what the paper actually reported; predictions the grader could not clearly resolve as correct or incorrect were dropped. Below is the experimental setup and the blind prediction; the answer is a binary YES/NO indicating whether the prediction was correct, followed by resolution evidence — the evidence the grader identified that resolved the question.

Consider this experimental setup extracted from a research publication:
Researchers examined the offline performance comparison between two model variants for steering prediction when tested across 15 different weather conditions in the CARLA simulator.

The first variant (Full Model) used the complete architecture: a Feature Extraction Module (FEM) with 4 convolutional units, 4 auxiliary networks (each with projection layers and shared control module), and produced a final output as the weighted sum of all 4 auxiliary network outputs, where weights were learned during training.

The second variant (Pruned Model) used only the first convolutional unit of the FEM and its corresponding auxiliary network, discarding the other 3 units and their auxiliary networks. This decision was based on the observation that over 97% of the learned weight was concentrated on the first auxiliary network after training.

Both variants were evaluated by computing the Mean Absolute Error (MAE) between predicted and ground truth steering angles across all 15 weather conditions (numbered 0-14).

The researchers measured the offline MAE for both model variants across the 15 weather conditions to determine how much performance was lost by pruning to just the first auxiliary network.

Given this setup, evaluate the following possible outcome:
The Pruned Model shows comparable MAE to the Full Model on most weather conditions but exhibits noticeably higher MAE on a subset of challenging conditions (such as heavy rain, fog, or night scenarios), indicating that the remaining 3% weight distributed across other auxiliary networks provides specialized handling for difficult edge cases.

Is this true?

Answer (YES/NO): NO